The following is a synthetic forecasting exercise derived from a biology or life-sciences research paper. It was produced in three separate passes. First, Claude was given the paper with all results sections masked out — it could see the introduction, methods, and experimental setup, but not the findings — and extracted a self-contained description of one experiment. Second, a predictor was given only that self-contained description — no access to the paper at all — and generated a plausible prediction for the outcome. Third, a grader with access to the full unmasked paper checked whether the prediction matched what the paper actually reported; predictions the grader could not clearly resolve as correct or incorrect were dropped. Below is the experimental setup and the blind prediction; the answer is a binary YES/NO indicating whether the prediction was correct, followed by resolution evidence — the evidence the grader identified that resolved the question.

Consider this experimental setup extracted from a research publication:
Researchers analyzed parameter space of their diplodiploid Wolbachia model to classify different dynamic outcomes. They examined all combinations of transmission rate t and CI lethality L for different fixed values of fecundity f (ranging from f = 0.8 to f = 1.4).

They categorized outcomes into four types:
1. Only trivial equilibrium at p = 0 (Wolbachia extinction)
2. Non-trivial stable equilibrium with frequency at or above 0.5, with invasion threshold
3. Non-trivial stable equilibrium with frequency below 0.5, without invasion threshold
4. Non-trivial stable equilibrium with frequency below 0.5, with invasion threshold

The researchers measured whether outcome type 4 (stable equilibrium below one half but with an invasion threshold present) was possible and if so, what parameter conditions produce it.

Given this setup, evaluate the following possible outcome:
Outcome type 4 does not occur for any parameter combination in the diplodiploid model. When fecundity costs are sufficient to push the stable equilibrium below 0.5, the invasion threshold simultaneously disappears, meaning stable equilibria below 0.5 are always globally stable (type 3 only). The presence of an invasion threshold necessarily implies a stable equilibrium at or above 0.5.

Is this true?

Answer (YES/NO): NO